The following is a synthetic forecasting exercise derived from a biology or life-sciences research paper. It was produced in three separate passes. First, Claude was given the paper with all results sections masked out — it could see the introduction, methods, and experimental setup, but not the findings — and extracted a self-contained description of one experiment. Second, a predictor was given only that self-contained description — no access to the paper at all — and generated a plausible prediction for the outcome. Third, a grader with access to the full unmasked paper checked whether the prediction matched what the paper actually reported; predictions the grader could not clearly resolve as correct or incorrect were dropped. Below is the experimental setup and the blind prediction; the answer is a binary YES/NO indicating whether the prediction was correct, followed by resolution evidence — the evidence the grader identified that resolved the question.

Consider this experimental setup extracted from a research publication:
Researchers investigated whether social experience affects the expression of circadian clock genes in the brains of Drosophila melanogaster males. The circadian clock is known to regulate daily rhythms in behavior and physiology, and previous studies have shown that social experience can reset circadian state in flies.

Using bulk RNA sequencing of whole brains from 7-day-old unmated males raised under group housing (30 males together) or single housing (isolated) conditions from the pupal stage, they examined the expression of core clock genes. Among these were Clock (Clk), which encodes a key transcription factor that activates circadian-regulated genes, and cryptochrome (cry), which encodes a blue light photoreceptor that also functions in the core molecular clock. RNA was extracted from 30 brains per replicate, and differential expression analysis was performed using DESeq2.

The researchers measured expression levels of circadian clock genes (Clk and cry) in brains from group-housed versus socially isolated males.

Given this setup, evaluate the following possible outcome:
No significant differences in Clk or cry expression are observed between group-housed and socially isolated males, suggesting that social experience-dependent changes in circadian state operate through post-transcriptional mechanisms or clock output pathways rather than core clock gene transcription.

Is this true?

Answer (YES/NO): NO